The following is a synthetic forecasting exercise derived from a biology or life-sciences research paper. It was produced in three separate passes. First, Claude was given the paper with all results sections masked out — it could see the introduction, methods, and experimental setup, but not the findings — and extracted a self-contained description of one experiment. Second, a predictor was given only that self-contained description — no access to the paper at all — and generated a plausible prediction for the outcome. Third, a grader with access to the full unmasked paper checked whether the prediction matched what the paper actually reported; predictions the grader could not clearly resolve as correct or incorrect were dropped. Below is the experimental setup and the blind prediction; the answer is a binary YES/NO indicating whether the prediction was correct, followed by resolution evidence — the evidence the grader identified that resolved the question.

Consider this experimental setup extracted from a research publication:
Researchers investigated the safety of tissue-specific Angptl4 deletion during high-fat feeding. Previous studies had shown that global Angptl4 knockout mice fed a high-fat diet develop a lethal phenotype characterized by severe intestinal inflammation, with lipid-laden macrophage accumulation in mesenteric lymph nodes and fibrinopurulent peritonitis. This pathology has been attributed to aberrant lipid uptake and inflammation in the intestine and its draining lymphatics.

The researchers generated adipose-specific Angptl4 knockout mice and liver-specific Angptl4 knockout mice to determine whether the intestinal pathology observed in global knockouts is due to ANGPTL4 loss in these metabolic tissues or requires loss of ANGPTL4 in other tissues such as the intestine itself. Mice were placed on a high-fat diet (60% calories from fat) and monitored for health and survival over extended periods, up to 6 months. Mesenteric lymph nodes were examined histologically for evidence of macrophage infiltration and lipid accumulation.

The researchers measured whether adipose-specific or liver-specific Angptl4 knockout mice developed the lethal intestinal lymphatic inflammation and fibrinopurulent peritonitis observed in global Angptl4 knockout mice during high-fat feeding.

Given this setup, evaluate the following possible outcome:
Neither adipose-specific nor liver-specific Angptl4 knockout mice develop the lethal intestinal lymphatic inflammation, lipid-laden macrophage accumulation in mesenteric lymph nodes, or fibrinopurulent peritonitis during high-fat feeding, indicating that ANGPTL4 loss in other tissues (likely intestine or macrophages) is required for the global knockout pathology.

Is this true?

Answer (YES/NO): YES